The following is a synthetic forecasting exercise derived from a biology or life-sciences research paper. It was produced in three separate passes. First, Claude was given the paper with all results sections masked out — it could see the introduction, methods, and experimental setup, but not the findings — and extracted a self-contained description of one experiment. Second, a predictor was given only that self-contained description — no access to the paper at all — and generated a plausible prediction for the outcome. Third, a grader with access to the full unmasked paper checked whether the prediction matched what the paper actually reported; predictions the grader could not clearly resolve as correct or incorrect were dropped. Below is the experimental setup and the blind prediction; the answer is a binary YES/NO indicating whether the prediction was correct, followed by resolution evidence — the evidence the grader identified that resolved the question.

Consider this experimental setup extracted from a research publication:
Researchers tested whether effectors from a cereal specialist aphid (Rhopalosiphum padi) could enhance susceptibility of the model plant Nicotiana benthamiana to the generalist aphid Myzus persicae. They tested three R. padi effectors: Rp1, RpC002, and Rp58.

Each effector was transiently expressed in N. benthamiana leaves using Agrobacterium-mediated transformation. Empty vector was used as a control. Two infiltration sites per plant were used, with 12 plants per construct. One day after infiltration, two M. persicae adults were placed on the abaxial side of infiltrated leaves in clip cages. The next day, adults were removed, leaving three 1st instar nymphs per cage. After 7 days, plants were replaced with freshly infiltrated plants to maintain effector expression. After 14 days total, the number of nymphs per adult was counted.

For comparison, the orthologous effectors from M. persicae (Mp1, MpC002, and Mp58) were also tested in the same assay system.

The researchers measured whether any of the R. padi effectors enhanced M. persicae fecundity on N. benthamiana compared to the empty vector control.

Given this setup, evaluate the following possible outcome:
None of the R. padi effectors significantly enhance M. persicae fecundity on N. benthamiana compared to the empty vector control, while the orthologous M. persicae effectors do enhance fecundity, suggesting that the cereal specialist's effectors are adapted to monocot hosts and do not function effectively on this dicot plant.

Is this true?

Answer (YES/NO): NO